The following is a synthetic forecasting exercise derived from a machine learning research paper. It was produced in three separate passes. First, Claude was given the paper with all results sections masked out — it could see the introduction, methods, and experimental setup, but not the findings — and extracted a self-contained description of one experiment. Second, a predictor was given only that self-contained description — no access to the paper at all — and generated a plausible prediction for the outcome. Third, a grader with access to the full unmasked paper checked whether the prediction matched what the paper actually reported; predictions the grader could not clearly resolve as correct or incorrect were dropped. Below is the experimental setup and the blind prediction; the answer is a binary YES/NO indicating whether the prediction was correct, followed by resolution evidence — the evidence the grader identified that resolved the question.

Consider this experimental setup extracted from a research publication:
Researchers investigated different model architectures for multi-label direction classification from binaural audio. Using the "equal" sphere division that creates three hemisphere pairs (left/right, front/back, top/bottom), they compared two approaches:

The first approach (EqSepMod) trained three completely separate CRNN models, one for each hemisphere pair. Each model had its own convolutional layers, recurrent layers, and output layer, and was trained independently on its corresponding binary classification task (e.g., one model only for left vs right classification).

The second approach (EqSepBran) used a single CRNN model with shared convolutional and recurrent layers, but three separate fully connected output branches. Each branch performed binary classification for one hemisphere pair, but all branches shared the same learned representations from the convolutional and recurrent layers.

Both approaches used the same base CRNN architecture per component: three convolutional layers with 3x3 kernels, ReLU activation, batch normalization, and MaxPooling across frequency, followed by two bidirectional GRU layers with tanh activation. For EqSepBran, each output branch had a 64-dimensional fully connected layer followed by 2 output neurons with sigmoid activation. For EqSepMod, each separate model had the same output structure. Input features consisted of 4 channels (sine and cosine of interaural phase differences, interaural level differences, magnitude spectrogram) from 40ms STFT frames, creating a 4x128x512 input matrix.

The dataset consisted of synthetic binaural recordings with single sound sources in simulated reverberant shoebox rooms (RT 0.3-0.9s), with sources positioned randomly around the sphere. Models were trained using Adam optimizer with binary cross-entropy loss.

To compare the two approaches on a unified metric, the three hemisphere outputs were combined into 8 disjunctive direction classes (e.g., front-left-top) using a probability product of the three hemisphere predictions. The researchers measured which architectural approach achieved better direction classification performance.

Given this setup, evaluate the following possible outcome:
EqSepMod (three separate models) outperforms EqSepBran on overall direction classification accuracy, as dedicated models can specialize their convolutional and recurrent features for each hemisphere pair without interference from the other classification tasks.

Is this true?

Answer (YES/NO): YES